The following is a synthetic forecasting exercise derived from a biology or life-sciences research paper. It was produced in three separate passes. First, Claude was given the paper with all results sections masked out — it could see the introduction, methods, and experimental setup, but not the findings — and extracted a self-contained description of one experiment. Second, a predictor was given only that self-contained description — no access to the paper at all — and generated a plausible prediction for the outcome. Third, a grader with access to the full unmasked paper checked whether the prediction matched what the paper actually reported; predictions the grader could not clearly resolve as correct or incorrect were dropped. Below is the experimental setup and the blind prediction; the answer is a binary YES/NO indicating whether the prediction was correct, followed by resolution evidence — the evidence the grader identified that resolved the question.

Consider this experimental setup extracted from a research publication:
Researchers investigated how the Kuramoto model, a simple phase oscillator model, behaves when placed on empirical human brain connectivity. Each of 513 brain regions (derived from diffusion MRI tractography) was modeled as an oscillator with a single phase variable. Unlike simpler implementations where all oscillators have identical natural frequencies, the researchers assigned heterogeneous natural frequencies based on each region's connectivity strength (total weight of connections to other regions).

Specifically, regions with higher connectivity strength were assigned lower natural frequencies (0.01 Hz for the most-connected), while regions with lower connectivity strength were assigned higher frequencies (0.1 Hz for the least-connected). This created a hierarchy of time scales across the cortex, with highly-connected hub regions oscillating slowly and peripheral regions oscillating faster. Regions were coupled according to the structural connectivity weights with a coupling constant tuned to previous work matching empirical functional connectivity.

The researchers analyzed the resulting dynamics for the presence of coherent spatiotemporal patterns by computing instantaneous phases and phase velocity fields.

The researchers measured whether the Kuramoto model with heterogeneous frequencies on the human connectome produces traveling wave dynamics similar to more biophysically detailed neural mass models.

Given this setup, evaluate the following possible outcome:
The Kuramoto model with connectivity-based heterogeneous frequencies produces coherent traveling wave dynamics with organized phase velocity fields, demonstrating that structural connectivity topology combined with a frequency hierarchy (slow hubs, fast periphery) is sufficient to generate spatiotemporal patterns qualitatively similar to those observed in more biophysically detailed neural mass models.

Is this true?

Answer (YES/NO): YES